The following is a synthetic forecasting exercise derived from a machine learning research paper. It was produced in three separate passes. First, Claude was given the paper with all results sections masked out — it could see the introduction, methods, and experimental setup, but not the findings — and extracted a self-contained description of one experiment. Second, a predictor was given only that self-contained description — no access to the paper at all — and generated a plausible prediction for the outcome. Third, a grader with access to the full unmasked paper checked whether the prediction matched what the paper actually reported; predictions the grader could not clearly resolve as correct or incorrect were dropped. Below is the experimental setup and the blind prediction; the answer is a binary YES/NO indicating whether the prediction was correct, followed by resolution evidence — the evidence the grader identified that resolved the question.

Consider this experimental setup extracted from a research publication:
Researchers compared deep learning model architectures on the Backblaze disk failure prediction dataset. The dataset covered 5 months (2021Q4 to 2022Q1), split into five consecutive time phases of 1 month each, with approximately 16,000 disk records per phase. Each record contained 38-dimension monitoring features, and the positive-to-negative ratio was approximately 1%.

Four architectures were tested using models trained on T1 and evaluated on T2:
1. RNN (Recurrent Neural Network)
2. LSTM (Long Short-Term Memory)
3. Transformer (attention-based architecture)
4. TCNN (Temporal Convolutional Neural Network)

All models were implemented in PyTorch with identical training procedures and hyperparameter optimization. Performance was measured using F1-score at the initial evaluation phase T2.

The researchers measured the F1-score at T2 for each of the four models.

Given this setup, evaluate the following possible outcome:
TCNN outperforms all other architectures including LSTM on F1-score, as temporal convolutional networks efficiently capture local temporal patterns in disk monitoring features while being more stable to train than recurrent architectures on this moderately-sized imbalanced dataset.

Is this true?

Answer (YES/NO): NO